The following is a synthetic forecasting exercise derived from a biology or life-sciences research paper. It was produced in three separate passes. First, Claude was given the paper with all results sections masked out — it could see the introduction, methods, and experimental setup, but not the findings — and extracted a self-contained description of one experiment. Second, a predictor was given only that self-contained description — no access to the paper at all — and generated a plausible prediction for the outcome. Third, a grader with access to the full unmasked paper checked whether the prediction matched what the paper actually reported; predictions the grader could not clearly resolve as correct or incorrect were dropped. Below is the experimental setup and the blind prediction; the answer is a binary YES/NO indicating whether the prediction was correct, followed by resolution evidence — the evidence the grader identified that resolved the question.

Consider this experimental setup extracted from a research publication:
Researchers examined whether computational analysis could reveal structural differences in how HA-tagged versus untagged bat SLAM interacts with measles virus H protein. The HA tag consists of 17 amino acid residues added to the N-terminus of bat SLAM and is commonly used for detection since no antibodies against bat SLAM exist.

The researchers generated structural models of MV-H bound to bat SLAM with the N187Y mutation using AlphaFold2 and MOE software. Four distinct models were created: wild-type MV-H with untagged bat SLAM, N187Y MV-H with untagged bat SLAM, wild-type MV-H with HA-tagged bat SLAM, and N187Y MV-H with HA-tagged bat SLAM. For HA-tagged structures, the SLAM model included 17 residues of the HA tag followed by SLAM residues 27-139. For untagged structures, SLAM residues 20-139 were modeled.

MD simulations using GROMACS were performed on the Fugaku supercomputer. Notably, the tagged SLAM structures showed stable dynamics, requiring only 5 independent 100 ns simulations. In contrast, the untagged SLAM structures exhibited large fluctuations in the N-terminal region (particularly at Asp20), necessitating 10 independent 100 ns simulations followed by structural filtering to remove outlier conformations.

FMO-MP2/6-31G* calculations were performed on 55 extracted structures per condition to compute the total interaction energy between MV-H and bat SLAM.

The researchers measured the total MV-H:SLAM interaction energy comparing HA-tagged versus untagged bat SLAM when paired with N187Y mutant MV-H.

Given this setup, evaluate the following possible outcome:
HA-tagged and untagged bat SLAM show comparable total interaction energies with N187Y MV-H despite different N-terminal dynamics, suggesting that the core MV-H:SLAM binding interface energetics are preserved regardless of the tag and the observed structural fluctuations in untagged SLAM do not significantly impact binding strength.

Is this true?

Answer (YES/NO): NO